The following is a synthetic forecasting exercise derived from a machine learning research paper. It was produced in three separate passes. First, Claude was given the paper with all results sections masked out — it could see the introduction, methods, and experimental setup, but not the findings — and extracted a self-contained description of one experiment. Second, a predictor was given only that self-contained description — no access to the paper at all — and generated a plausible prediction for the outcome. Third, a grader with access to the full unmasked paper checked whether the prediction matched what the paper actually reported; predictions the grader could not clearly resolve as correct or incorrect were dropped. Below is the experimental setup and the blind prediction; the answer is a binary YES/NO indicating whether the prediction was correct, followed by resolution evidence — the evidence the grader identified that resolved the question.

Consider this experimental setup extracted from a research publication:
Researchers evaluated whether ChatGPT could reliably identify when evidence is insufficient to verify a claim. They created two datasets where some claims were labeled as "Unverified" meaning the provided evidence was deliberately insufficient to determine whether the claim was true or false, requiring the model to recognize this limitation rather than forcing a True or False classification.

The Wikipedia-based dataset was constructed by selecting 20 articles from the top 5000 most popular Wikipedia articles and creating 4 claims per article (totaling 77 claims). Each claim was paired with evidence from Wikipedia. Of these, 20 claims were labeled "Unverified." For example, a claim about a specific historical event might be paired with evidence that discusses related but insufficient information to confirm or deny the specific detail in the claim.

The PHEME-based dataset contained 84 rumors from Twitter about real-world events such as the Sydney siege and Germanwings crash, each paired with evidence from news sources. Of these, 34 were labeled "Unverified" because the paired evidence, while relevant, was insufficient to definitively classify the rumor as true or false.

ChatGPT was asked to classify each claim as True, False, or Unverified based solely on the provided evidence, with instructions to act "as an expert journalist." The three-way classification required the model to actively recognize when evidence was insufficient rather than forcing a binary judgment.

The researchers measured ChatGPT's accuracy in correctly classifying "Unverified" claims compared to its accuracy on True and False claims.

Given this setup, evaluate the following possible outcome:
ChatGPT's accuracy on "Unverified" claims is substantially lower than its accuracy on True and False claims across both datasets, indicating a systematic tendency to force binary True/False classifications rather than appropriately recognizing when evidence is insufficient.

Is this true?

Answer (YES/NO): NO